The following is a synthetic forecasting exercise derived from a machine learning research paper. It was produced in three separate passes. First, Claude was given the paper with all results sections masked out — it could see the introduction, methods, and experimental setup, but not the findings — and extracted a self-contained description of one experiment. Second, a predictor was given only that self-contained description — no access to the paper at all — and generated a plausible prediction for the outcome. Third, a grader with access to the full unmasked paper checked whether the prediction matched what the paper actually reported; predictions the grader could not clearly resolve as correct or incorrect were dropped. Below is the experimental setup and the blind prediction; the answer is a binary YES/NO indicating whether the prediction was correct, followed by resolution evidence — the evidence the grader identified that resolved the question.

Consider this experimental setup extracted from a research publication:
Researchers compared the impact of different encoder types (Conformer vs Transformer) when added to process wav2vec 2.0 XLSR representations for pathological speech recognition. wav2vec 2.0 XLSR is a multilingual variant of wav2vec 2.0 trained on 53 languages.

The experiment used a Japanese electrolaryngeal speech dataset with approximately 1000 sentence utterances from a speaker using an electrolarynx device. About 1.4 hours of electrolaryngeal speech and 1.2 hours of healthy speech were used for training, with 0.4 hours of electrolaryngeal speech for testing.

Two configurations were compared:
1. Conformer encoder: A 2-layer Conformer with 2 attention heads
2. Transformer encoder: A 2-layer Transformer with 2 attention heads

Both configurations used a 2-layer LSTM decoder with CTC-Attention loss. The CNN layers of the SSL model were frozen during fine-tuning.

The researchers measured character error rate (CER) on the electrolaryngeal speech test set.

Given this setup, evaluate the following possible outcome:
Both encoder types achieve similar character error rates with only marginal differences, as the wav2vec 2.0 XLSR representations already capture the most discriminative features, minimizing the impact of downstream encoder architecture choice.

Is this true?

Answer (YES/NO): NO